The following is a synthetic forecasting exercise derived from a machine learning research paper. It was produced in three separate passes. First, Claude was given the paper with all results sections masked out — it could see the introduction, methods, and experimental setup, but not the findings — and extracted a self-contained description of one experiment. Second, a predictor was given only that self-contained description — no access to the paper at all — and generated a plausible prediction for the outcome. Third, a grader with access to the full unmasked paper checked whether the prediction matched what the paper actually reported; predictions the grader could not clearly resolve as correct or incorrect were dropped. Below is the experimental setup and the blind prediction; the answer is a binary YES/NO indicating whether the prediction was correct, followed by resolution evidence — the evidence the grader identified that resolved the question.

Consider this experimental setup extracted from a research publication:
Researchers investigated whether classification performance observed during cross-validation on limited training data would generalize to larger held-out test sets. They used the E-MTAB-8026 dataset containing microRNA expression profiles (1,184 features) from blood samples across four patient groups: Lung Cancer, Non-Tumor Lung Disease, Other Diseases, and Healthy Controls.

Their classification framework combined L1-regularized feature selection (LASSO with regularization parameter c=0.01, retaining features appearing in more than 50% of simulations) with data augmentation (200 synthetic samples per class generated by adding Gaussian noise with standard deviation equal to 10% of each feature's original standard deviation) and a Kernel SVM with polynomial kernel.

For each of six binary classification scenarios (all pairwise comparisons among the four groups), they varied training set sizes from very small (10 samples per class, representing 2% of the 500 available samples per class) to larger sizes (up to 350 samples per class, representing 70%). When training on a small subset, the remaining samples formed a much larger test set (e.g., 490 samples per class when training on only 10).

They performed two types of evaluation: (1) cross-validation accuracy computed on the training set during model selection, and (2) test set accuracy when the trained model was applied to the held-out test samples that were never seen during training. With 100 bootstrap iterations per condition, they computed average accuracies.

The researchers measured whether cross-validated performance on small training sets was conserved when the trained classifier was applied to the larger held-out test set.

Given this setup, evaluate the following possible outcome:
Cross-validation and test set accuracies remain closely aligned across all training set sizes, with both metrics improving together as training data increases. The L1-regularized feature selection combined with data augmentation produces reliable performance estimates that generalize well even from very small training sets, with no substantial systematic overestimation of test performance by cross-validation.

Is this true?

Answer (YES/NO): YES